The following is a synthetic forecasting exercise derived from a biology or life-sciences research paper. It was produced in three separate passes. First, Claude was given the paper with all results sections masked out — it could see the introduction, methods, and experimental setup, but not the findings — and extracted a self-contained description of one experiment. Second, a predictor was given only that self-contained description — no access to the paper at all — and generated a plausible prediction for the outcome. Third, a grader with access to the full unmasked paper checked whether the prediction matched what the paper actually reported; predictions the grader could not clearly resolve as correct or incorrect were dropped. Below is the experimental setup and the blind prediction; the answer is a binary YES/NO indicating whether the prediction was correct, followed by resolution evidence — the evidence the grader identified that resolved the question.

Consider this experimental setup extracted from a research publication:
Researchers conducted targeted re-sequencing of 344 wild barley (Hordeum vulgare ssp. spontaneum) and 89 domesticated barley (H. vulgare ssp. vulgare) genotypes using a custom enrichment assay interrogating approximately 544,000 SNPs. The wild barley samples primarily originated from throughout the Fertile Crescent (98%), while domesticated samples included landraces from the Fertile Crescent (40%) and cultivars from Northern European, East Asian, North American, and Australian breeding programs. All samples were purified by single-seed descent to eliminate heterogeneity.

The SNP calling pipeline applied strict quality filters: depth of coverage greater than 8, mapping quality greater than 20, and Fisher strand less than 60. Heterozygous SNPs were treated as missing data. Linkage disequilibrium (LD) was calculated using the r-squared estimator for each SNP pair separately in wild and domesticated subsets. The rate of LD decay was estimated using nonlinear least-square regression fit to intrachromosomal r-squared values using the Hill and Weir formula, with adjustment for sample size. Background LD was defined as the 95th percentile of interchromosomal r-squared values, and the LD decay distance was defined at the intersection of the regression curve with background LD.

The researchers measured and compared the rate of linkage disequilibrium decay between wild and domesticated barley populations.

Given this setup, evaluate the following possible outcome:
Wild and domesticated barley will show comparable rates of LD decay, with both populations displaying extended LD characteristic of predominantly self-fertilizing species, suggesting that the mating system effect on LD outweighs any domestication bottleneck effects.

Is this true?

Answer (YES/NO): NO